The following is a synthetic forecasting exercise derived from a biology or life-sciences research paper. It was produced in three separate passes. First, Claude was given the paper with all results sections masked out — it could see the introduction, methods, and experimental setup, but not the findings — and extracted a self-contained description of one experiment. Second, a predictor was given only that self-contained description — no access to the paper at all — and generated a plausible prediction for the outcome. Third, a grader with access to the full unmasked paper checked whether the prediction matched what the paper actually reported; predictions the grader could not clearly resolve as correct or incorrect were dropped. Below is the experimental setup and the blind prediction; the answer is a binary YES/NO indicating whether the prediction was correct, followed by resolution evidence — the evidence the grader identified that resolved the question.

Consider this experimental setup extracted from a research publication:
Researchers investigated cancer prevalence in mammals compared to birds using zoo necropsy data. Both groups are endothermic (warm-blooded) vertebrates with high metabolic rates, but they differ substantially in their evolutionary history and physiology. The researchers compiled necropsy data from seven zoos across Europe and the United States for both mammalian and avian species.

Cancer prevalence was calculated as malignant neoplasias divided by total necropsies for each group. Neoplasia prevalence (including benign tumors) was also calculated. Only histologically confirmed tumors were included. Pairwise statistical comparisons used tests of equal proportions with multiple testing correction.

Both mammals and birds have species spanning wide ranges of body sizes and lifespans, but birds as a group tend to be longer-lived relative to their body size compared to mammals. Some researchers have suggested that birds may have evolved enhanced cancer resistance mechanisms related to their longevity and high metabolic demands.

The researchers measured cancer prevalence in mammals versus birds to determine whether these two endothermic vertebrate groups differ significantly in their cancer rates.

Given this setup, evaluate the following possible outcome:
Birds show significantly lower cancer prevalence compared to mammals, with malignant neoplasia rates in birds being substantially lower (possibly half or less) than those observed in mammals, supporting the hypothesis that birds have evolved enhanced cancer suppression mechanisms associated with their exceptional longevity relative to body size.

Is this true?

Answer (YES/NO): YES